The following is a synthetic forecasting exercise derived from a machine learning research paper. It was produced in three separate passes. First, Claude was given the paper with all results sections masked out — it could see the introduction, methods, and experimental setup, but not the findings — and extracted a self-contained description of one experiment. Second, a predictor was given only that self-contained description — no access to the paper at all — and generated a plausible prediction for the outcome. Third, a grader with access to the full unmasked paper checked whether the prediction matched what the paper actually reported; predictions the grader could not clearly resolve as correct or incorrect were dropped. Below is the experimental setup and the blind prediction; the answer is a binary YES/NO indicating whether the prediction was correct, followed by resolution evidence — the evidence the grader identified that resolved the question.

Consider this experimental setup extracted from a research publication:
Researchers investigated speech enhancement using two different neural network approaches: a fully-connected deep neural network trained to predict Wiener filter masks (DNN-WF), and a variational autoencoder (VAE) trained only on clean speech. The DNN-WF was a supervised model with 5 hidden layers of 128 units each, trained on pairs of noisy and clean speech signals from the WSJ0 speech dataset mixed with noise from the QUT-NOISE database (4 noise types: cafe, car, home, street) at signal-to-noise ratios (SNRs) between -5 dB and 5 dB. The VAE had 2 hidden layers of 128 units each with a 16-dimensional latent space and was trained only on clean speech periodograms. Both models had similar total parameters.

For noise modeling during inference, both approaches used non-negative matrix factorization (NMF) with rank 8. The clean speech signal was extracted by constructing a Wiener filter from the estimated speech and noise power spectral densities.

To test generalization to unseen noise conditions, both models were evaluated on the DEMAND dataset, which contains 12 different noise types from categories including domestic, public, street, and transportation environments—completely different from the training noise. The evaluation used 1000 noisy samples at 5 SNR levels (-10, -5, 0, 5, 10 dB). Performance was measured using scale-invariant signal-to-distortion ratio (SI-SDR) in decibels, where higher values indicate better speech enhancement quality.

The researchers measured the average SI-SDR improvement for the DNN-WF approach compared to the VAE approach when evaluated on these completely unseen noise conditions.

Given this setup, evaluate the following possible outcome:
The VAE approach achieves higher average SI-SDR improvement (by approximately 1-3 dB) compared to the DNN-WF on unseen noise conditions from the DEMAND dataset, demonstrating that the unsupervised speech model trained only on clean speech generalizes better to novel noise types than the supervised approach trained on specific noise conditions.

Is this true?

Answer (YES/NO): NO